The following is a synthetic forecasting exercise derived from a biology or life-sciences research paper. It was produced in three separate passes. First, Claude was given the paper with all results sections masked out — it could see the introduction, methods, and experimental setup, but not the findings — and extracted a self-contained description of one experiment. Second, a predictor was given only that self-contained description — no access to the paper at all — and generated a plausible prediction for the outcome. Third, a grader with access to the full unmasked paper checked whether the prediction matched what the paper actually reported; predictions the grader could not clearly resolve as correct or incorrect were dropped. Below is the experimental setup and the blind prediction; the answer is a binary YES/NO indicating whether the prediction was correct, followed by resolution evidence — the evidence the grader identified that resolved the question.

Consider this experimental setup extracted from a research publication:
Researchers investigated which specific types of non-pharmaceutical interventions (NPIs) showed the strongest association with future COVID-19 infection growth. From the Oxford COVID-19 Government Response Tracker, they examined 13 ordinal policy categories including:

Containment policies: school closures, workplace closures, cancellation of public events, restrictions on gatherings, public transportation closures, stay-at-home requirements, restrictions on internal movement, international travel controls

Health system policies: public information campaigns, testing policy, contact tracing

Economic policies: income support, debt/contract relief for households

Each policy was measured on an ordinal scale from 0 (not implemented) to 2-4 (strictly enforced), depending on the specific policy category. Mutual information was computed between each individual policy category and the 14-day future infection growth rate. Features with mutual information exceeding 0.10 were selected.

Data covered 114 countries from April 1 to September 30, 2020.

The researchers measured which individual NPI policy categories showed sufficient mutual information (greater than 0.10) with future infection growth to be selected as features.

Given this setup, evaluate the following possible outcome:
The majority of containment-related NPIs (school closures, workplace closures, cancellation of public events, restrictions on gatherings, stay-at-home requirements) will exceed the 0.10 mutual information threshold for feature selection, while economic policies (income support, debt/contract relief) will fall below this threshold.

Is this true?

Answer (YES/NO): NO